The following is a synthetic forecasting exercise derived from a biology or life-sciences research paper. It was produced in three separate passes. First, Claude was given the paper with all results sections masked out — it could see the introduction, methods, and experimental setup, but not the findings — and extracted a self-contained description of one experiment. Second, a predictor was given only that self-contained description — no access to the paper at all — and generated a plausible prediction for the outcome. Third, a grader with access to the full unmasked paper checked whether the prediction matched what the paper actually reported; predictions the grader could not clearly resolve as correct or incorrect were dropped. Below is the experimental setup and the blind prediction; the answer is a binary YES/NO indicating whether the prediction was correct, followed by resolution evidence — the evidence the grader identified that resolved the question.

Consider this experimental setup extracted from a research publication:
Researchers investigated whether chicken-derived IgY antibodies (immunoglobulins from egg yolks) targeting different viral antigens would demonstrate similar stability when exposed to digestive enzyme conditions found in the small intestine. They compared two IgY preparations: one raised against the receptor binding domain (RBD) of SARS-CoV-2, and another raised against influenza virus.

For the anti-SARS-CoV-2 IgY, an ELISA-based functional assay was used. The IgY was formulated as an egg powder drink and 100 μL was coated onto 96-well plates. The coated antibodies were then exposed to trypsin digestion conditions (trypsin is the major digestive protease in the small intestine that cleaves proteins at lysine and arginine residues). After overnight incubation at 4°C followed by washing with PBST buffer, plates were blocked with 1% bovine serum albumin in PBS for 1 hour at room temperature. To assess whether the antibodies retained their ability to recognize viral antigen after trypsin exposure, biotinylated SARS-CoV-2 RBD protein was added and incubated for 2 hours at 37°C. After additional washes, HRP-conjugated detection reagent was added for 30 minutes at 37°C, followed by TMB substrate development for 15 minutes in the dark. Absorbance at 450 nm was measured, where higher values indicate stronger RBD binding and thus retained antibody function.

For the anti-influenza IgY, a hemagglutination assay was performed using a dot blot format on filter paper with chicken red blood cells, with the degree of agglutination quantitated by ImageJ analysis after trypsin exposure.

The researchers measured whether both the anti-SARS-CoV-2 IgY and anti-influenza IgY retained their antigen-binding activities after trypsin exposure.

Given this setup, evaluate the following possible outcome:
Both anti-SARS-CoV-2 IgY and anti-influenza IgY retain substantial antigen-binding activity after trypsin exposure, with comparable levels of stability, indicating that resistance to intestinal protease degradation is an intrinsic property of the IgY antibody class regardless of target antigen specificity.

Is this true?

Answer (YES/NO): NO